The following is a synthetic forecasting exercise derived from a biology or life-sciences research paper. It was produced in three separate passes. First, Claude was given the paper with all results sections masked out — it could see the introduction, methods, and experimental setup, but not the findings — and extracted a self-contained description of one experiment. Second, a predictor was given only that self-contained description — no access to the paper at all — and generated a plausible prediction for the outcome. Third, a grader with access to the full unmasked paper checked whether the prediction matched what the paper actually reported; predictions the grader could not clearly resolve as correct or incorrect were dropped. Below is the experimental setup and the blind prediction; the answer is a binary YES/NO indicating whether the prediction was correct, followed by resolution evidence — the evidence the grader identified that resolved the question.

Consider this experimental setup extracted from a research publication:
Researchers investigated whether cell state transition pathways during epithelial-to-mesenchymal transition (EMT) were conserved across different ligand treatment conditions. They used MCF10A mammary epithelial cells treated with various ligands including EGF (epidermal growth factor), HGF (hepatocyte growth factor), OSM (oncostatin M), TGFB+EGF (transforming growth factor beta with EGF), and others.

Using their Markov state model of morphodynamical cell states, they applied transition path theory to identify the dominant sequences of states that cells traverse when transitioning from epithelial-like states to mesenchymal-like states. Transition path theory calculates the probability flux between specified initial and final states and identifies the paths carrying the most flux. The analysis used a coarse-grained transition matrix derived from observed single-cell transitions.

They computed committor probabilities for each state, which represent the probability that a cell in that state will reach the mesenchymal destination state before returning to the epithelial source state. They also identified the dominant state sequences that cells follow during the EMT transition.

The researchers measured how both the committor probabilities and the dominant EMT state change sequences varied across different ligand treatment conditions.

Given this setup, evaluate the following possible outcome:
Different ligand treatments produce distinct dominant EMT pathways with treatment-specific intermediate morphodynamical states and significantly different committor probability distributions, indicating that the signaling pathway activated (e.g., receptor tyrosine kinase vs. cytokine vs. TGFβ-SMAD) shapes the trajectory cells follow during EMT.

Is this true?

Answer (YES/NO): NO